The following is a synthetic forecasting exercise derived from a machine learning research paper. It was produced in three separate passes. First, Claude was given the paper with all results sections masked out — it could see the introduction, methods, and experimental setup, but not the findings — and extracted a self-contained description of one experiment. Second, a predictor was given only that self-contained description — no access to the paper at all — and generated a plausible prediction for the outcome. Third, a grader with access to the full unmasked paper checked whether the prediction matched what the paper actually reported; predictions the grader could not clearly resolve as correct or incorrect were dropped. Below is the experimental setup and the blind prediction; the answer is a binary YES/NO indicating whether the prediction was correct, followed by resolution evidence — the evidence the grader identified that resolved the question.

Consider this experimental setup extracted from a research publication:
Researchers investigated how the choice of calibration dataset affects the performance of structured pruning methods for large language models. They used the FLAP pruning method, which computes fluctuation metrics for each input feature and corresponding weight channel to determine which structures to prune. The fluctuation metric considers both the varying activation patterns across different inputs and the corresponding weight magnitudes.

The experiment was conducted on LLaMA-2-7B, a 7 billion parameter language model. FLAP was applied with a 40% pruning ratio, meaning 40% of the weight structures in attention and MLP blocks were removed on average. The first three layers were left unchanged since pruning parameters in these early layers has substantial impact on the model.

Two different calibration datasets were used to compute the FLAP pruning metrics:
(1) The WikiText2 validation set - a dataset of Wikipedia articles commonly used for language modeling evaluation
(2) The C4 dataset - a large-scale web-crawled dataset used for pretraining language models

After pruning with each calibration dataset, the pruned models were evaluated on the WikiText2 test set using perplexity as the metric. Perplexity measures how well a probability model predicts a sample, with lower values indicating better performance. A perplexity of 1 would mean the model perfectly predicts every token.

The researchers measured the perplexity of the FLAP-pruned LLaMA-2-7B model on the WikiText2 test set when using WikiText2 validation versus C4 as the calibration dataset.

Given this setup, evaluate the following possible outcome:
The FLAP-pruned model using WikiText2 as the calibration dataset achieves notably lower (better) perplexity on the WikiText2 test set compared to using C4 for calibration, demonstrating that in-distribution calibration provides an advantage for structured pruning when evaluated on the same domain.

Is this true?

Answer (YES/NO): YES